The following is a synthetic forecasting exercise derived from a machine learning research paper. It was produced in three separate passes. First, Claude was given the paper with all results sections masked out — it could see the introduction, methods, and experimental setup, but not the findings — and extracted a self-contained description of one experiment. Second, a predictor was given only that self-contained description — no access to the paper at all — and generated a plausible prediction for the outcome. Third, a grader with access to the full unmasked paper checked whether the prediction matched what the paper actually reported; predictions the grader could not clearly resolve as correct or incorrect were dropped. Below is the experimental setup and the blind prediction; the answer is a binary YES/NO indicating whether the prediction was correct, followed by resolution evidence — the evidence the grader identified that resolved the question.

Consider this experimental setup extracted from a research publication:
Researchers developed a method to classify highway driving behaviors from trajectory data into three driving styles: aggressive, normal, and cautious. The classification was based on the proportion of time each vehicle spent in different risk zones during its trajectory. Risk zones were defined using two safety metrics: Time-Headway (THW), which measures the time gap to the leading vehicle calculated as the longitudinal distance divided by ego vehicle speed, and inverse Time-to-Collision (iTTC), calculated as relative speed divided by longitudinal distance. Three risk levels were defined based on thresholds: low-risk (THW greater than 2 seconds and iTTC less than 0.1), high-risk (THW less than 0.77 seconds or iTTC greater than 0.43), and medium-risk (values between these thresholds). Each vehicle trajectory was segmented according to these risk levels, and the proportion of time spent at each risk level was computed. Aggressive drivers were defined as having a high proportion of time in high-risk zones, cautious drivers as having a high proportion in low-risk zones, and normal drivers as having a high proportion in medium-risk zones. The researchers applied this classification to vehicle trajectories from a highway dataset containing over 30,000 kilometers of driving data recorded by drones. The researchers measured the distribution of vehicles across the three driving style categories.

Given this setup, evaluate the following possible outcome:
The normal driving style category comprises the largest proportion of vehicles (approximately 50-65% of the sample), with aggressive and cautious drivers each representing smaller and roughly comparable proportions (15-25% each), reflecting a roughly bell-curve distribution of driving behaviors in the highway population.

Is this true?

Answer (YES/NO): NO